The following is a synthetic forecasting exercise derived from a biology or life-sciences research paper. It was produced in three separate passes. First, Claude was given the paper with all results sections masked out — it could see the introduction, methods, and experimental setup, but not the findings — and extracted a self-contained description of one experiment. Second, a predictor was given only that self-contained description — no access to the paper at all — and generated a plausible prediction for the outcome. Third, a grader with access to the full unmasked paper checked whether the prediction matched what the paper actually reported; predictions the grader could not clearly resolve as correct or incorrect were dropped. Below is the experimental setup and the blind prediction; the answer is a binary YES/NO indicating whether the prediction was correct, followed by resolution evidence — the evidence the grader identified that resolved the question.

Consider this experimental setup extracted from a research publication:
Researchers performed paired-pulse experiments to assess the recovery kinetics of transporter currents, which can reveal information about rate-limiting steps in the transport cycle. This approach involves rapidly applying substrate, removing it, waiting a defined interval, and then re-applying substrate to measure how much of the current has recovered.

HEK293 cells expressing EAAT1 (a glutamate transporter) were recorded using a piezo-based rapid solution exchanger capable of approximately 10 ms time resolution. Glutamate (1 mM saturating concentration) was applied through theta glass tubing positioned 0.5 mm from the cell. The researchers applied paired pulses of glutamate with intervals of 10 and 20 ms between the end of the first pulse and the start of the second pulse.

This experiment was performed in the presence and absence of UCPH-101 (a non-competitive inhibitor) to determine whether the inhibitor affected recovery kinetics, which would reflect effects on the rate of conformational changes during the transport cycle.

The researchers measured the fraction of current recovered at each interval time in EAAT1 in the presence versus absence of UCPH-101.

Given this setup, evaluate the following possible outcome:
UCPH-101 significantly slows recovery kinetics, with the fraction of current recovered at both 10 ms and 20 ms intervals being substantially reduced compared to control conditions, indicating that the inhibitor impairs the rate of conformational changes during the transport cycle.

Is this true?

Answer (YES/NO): NO